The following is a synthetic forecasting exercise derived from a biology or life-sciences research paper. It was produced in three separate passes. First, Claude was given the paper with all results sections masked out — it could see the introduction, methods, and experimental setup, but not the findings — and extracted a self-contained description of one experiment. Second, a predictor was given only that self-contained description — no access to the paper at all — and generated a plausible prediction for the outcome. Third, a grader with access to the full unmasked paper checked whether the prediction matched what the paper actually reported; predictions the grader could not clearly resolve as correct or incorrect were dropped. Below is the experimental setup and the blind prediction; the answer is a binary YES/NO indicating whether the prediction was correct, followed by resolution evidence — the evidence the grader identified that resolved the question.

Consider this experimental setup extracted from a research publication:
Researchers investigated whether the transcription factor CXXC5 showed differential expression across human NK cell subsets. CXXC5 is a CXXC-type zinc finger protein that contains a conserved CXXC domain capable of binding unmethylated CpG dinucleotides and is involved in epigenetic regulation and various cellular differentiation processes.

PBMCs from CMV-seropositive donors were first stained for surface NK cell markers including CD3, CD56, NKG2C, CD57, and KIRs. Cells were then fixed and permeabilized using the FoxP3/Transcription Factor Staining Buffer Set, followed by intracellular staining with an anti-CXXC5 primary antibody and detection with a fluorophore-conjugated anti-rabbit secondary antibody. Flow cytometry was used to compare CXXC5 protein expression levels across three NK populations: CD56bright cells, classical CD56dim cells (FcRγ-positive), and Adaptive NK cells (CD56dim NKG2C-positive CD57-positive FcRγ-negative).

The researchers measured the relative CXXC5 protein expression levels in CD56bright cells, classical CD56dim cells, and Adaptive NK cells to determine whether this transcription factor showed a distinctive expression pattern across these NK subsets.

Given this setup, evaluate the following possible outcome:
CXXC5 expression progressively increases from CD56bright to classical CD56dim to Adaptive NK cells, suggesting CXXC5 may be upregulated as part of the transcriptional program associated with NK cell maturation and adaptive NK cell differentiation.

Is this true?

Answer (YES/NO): NO